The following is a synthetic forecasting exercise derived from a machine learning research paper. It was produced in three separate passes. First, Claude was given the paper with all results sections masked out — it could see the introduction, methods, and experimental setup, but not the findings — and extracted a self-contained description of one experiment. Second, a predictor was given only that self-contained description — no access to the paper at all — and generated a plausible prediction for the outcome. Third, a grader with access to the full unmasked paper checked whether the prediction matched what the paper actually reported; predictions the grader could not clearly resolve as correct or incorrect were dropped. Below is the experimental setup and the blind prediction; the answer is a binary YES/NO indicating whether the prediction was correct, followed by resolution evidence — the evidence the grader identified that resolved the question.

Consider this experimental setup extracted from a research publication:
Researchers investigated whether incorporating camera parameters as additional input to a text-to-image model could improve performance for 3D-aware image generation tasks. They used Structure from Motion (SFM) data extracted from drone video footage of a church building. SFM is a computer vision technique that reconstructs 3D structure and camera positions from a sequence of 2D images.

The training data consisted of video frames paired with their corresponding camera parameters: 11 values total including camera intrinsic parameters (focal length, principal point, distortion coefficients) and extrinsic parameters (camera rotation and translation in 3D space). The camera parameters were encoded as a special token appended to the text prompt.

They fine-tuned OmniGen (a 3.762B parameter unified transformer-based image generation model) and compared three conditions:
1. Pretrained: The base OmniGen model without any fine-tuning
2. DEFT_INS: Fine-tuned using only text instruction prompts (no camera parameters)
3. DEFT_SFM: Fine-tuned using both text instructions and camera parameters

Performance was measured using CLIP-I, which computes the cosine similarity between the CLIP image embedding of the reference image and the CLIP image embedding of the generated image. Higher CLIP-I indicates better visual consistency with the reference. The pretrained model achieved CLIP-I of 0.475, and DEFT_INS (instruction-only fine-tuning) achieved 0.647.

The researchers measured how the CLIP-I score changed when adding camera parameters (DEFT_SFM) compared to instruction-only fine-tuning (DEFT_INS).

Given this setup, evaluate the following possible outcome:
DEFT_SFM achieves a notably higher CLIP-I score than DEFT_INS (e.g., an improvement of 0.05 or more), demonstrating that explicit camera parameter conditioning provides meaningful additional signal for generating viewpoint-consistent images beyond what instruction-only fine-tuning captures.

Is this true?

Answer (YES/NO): NO